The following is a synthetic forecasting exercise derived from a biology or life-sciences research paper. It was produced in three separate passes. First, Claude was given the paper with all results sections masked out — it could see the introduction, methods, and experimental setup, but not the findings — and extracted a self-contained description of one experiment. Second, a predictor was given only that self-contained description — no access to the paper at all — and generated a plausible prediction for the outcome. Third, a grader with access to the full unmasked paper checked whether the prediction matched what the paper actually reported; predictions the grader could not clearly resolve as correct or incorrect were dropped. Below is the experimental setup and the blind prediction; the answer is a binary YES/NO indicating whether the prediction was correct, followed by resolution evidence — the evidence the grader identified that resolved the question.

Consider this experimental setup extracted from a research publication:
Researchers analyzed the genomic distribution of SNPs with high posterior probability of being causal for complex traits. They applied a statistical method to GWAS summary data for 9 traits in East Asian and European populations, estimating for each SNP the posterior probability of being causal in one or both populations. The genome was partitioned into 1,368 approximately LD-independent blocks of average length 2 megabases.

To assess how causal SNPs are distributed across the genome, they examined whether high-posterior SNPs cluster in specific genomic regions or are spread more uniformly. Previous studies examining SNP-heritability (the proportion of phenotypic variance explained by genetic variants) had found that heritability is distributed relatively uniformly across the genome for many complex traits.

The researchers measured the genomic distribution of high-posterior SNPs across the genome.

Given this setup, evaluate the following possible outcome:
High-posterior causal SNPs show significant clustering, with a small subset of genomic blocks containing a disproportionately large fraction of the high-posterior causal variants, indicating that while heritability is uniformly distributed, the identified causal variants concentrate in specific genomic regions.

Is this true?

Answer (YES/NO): NO